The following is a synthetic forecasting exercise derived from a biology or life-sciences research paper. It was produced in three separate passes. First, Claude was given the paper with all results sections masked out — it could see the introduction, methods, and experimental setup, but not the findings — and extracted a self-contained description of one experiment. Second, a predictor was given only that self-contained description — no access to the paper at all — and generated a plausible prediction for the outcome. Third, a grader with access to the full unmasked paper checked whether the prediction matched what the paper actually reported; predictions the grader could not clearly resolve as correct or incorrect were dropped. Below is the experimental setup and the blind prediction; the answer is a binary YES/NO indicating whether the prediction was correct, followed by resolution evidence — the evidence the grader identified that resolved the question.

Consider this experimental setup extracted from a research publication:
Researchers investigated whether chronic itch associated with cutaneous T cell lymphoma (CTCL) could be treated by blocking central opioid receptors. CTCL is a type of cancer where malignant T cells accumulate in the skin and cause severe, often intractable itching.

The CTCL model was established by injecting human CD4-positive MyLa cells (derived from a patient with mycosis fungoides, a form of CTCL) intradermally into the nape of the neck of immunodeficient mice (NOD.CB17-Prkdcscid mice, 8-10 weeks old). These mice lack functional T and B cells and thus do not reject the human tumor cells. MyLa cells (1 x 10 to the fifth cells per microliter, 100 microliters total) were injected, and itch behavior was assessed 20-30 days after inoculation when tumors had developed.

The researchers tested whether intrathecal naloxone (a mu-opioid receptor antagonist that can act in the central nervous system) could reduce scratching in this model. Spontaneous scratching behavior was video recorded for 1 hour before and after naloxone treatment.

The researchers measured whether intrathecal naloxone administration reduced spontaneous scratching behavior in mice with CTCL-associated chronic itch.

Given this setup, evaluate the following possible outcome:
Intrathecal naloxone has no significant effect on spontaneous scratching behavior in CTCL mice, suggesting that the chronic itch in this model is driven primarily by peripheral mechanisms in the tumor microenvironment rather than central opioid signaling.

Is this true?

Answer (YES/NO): NO